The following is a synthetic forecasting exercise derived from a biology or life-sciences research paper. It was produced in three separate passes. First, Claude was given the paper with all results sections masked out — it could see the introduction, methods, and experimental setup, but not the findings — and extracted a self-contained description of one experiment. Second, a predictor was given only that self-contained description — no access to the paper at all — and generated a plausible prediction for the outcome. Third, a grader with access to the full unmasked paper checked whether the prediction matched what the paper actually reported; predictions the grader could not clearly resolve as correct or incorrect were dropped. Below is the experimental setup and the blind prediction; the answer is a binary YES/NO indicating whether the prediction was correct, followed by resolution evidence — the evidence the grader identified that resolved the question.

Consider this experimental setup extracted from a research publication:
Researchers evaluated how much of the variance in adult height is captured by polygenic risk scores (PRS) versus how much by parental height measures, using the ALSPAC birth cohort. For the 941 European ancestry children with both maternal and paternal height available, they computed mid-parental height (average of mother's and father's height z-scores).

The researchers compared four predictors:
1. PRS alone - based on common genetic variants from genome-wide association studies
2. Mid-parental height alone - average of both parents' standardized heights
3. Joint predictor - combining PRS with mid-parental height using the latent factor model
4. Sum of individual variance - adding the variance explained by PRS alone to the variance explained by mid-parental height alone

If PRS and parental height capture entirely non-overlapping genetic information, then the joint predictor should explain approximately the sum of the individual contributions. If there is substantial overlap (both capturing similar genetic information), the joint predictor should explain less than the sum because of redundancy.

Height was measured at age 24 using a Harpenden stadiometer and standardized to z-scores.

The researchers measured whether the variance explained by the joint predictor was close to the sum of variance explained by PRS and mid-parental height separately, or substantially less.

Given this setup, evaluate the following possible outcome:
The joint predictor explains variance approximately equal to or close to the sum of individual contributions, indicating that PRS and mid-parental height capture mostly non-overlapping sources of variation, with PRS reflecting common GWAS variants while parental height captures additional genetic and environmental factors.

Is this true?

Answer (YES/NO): NO